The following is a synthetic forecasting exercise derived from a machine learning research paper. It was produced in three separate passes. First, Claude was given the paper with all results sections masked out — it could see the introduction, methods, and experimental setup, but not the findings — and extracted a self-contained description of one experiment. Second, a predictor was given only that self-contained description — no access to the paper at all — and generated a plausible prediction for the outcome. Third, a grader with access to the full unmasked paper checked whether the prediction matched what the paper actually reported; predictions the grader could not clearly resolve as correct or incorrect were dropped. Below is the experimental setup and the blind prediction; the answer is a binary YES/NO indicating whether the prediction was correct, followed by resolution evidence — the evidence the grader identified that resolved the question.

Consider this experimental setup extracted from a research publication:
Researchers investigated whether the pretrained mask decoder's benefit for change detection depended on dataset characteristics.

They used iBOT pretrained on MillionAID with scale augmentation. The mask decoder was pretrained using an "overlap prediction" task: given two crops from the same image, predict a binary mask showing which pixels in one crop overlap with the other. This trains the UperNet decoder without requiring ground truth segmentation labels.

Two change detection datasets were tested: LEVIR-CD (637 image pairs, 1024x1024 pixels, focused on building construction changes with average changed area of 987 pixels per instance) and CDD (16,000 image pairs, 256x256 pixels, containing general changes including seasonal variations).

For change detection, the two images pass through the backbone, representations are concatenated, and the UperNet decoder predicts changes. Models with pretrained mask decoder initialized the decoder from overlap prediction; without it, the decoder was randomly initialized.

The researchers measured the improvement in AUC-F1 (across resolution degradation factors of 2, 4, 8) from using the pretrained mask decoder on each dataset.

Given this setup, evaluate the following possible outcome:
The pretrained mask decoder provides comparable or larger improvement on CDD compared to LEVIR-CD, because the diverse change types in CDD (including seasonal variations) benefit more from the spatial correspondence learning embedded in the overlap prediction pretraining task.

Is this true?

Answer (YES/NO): NO